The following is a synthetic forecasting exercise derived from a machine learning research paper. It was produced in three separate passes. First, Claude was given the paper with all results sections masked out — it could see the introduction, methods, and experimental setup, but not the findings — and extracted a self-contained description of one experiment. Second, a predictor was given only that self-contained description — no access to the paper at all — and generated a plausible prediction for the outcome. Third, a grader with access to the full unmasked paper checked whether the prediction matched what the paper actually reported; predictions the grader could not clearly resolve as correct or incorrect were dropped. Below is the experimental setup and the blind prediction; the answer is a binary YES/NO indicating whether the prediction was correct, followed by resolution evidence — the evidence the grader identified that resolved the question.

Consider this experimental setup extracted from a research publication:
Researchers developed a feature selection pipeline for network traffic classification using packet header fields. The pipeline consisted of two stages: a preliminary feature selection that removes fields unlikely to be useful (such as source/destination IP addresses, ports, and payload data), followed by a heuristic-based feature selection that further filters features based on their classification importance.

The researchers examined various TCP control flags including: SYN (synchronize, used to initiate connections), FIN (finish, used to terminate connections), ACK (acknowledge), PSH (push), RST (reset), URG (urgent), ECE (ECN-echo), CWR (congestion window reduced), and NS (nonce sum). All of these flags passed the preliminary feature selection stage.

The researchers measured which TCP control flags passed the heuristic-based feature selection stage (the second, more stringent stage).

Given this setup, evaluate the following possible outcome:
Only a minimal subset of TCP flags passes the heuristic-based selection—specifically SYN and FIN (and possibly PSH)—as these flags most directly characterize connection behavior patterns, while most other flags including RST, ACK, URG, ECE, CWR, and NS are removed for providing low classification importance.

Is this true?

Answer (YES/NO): NO